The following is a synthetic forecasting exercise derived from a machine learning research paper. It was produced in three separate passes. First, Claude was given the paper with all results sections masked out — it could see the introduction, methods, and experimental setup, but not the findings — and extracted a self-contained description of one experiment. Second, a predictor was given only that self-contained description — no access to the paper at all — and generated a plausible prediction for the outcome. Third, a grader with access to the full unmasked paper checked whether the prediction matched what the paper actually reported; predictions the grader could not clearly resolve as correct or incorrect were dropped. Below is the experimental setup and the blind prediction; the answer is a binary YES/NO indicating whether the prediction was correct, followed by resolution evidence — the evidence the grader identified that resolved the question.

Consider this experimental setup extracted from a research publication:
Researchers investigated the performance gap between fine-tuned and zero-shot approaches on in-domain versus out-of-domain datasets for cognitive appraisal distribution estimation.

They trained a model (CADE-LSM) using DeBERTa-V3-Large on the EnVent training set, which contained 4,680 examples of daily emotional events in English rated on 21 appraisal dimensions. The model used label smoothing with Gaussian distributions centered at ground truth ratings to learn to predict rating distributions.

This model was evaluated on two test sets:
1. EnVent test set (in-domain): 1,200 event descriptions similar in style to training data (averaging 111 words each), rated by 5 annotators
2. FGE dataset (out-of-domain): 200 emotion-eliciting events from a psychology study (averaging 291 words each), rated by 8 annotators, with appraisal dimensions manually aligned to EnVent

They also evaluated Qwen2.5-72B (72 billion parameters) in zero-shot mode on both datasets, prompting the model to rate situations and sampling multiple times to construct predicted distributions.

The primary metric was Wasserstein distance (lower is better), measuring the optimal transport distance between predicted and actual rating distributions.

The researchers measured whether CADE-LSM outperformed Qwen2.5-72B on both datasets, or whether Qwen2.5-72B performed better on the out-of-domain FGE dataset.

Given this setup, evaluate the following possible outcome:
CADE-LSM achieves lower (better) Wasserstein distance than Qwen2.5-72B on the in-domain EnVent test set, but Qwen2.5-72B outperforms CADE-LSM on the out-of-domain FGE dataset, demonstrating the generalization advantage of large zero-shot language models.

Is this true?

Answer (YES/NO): NO